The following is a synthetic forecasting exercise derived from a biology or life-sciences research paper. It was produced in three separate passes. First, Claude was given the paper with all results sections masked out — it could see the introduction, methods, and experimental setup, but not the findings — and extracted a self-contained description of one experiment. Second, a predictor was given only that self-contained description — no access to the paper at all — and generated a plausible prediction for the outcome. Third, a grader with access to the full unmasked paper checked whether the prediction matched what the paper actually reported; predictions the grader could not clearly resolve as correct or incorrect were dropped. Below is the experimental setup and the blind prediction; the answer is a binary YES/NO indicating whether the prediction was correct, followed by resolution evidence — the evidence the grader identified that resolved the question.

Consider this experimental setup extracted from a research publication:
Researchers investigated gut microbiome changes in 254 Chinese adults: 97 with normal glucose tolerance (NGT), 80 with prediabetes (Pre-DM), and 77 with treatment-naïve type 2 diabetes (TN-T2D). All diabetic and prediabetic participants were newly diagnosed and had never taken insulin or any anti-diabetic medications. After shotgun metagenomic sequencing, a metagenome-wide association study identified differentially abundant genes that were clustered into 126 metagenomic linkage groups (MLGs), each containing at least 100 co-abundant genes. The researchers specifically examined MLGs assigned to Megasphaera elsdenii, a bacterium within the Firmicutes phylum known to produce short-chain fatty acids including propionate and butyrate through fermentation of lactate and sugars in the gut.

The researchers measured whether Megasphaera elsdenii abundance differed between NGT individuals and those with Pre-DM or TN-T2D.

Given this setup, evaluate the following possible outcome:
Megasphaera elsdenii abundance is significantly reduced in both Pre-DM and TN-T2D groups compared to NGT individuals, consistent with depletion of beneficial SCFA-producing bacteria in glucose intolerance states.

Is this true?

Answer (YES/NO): NO